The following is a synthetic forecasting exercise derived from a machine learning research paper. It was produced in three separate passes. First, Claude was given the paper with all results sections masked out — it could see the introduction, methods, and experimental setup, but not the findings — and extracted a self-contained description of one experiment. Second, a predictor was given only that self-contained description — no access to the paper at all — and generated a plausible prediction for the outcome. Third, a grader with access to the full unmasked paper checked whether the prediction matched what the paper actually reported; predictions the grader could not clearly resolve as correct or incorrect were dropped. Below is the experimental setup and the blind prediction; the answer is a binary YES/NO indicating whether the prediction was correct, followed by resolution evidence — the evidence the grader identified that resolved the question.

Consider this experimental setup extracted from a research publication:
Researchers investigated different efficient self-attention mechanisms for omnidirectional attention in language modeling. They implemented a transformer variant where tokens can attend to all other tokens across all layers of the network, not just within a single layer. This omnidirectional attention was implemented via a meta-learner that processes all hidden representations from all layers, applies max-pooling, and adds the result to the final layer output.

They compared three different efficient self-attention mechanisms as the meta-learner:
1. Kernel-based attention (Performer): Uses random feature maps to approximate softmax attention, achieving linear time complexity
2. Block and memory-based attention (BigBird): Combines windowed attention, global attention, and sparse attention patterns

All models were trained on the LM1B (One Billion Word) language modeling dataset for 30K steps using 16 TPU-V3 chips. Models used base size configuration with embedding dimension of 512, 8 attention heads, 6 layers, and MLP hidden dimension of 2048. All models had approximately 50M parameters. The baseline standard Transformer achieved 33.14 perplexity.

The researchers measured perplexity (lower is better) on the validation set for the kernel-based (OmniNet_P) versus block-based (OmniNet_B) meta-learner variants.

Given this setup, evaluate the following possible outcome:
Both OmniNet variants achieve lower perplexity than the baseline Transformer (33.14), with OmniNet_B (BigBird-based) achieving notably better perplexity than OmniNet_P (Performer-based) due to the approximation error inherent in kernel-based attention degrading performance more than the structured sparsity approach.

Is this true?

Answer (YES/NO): NO